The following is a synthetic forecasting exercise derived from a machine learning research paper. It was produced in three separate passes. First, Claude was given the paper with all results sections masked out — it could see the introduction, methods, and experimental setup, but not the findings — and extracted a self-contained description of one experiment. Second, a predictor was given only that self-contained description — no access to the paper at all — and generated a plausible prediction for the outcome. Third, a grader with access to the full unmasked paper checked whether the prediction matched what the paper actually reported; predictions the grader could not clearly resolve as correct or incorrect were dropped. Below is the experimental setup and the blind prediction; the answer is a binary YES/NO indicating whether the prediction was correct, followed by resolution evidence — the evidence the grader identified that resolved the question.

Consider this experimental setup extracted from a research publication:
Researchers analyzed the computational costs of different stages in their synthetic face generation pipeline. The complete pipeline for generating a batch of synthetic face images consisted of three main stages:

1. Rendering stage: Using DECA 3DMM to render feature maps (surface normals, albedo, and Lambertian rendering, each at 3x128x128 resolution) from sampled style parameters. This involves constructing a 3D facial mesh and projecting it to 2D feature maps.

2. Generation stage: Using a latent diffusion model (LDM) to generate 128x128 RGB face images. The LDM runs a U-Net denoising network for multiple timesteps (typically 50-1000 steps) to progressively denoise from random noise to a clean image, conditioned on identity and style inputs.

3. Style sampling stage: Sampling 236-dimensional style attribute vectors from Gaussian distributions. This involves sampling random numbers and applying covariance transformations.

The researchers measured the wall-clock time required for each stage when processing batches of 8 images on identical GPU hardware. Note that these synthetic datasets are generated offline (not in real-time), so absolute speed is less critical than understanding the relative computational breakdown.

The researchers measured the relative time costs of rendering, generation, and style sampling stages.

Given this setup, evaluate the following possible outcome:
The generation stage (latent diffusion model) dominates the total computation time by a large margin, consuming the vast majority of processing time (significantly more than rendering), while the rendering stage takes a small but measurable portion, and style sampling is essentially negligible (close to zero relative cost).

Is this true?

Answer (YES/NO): NO